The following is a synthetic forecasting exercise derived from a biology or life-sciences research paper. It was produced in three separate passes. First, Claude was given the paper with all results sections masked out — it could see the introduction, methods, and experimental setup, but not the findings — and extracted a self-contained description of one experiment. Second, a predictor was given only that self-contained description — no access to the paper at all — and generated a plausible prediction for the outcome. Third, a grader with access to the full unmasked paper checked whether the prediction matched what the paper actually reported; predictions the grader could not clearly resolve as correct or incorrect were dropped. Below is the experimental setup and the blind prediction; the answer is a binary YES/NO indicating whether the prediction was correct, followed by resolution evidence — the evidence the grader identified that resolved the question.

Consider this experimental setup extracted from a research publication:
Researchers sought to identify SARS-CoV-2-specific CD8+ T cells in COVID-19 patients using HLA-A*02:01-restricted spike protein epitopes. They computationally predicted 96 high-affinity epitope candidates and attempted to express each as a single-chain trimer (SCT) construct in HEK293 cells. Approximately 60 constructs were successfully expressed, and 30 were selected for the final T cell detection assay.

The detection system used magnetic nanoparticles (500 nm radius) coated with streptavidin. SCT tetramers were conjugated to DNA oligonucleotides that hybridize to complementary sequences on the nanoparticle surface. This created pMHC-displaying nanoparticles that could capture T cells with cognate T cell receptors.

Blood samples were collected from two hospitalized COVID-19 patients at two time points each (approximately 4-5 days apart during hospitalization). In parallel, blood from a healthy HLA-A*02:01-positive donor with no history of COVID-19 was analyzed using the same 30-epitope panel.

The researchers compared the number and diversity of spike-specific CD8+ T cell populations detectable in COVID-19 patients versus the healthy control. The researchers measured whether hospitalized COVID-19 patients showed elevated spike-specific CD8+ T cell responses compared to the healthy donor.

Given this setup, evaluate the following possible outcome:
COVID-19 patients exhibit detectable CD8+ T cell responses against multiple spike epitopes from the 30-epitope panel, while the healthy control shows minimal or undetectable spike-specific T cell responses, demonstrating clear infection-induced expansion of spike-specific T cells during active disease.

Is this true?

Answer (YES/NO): NO